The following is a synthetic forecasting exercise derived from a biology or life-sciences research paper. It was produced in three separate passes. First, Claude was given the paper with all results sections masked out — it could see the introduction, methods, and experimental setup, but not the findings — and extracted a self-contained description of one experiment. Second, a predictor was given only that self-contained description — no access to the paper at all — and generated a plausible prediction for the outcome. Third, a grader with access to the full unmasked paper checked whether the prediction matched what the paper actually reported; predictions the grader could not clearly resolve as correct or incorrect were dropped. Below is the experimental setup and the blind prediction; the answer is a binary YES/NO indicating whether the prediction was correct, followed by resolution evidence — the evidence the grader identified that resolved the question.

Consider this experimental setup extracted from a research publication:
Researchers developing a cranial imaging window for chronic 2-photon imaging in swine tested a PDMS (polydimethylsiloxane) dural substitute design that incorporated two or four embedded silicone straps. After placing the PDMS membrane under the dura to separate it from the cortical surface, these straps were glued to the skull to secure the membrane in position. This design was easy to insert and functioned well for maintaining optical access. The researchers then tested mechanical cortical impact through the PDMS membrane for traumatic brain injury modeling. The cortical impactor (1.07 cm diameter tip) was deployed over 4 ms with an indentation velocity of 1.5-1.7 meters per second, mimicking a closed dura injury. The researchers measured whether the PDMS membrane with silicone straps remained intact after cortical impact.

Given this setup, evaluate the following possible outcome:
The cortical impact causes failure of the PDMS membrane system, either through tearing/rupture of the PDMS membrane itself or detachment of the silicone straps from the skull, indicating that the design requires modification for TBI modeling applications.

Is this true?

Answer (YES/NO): YES